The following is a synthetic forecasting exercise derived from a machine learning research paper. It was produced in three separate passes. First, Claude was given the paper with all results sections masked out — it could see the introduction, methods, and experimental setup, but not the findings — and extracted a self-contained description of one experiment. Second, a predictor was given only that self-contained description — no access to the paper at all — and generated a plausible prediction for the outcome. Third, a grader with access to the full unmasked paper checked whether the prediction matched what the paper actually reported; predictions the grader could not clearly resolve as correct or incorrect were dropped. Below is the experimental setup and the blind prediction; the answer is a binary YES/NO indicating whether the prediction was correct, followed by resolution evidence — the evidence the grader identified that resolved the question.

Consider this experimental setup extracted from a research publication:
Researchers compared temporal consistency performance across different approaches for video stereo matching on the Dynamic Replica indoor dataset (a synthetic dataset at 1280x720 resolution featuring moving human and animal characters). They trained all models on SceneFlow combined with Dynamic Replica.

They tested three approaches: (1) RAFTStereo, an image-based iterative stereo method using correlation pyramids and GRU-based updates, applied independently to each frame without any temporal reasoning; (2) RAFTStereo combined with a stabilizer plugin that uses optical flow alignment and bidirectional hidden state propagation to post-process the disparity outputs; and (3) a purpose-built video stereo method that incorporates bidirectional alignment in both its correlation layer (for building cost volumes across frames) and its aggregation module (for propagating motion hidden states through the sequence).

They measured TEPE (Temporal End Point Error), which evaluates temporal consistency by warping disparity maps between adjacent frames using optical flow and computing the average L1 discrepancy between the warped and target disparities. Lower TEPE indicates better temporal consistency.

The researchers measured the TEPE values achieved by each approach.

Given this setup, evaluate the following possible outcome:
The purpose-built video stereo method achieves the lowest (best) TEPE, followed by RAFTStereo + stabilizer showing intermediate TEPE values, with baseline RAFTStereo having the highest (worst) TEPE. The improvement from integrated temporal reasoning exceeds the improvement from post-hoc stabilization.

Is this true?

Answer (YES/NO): NO